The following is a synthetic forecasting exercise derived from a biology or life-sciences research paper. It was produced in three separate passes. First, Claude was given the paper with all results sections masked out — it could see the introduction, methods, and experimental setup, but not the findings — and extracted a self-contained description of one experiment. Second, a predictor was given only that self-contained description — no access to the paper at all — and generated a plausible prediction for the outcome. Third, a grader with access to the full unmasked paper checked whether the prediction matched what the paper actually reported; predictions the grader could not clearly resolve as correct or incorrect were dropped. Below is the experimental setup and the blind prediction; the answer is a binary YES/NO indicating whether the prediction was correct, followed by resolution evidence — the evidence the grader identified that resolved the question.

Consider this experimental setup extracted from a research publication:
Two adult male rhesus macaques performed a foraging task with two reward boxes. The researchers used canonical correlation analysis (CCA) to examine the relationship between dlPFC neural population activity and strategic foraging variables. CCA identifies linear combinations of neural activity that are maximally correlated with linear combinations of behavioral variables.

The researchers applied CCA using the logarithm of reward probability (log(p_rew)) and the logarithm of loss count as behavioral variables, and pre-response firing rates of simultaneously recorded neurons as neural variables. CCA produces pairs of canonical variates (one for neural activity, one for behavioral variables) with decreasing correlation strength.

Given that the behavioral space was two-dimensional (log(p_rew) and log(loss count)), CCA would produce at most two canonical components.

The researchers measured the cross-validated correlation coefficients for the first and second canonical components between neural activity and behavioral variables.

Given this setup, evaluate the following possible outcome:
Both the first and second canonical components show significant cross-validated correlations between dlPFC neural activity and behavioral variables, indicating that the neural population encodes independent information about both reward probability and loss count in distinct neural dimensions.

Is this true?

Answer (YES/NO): YES